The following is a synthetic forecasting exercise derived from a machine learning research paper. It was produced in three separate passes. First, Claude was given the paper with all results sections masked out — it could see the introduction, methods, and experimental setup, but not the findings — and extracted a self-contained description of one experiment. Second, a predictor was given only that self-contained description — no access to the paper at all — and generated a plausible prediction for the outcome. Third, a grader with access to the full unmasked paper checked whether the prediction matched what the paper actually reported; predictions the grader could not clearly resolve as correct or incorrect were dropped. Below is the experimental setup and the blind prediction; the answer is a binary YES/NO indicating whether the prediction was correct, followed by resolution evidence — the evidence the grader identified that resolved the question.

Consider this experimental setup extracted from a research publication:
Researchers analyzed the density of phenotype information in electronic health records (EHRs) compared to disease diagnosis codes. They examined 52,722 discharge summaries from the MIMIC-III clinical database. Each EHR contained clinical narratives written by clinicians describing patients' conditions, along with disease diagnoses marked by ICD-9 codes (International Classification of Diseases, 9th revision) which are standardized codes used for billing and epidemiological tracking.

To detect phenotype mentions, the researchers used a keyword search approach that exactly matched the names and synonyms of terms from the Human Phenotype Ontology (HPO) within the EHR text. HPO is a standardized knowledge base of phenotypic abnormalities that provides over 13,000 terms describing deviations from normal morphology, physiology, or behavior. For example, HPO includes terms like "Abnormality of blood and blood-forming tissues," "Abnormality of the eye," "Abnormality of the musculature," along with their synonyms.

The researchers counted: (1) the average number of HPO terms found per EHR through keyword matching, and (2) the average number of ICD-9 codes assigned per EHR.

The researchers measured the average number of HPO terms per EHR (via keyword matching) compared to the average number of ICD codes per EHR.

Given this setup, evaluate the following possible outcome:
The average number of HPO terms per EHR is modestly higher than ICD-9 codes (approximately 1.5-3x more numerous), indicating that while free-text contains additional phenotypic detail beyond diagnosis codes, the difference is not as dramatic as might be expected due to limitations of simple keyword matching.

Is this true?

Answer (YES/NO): NO